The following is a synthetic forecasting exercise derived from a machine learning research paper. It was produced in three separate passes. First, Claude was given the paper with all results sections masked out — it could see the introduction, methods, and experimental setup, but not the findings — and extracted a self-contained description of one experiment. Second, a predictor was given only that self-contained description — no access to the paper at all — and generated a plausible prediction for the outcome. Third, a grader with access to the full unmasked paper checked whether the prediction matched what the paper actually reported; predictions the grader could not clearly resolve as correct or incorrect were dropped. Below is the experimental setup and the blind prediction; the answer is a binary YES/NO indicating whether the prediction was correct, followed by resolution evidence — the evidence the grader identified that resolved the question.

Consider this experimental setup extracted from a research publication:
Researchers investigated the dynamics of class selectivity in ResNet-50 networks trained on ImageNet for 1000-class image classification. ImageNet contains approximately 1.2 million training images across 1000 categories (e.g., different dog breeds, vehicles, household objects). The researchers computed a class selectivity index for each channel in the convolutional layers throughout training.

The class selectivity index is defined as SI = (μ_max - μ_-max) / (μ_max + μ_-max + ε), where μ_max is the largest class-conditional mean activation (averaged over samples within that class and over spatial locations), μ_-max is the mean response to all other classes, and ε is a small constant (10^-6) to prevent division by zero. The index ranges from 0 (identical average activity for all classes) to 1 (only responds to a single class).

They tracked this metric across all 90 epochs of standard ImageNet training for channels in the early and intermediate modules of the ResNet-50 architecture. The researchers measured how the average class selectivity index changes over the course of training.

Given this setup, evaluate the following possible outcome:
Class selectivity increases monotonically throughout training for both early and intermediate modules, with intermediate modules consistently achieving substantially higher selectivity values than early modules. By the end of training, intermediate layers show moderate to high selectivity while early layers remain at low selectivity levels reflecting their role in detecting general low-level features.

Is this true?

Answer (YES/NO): NO